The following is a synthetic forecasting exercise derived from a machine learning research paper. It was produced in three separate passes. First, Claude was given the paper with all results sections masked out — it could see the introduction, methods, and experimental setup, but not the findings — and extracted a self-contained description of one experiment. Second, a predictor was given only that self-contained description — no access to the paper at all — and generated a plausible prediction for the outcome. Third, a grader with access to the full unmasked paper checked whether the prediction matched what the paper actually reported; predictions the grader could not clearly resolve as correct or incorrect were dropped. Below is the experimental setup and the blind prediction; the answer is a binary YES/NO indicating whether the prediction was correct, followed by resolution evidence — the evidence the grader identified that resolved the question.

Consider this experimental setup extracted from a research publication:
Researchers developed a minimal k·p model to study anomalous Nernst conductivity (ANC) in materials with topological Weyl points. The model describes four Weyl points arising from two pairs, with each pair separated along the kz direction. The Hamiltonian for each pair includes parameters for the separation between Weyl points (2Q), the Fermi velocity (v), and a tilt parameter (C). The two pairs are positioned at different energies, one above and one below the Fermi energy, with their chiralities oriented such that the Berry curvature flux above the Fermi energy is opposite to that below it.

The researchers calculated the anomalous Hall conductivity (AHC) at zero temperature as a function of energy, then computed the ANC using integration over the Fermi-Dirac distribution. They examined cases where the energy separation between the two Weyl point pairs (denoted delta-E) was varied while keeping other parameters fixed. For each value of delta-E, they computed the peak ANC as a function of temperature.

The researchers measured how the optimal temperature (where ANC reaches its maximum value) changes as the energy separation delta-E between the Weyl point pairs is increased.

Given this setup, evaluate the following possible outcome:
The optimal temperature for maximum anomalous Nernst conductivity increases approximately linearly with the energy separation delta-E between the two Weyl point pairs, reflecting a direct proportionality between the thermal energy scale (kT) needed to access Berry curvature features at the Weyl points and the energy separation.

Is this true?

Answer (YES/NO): YES